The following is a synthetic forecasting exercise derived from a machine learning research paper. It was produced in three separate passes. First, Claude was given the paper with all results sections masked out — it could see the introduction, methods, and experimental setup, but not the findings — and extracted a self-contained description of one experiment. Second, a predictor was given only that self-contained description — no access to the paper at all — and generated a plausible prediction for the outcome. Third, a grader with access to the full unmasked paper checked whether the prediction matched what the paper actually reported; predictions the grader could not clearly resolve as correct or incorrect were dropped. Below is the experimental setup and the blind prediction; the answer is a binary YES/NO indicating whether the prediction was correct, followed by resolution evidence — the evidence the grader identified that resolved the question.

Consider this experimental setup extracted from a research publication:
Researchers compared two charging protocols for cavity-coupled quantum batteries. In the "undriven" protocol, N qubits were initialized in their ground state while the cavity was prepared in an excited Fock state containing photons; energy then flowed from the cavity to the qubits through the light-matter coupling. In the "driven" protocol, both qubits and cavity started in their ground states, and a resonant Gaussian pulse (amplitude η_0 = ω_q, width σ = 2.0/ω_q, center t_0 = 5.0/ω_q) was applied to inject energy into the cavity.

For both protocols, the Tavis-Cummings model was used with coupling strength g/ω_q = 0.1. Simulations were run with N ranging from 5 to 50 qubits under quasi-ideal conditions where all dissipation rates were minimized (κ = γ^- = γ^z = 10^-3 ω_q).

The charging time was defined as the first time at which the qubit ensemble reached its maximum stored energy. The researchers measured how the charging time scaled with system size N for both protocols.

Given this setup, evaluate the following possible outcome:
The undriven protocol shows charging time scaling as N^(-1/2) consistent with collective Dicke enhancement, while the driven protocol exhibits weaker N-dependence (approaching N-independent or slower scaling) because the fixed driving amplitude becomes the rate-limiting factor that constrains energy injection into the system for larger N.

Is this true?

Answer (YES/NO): NO